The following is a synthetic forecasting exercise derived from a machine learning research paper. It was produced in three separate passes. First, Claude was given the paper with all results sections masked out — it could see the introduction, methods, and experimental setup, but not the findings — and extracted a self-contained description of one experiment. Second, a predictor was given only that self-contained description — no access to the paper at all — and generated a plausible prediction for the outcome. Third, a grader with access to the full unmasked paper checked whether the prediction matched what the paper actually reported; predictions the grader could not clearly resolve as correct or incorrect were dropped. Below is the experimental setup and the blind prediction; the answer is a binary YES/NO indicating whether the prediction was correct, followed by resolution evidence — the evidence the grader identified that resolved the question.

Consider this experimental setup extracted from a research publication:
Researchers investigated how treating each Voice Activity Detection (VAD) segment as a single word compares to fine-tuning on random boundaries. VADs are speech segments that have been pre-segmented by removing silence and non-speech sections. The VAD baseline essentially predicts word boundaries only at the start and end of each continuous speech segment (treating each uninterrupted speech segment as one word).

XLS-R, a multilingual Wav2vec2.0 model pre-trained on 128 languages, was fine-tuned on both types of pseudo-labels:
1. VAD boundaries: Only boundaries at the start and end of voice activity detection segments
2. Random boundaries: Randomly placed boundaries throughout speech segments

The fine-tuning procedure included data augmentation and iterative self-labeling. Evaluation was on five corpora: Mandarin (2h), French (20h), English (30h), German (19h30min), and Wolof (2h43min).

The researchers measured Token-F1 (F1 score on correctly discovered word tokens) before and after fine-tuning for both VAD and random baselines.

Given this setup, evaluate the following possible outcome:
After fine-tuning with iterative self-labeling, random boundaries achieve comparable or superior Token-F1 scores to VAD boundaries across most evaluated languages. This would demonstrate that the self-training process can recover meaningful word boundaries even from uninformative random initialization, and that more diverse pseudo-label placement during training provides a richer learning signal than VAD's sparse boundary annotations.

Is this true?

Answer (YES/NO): NO